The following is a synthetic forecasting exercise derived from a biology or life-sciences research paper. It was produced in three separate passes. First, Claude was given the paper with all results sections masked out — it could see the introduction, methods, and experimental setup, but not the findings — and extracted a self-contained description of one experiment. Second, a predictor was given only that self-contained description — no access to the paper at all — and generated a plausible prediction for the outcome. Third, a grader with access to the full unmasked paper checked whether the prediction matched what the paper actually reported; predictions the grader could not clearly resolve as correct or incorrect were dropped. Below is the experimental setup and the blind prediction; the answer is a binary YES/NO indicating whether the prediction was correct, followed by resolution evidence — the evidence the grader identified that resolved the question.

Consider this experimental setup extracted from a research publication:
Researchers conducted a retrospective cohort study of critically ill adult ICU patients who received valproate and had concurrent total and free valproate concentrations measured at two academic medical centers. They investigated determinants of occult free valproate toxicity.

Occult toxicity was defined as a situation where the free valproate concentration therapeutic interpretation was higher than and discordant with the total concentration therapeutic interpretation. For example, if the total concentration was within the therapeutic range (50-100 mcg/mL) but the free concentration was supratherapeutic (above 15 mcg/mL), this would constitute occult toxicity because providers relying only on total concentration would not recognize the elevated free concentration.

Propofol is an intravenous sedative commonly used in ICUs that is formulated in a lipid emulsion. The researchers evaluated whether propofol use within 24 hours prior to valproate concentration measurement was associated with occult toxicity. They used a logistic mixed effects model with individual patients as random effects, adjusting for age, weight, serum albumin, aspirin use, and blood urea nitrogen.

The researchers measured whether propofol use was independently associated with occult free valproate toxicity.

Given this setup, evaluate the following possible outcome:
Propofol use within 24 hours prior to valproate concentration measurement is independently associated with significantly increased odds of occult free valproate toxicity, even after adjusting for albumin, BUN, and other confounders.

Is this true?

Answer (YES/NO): YES